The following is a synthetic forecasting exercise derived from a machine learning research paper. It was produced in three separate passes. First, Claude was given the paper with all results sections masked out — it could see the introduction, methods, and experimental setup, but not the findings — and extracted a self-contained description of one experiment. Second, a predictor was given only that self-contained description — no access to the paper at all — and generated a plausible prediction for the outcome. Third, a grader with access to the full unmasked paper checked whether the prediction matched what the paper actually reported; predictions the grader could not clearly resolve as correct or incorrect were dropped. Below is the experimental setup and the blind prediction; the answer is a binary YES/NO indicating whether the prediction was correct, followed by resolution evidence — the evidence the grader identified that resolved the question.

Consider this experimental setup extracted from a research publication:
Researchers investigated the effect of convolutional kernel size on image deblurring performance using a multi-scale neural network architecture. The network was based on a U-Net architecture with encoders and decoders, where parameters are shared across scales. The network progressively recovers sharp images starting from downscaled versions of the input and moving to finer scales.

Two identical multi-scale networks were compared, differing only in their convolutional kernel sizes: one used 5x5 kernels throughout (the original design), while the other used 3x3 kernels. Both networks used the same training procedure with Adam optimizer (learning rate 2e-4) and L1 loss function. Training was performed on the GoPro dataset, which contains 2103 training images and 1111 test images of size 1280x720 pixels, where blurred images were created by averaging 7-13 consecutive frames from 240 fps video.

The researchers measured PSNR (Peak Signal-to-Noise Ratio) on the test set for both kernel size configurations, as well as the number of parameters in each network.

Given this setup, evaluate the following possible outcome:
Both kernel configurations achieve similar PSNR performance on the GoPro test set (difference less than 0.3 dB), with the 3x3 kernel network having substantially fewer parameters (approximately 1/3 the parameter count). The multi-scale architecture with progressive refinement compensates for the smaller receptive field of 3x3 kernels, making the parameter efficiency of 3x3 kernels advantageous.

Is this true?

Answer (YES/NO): YES